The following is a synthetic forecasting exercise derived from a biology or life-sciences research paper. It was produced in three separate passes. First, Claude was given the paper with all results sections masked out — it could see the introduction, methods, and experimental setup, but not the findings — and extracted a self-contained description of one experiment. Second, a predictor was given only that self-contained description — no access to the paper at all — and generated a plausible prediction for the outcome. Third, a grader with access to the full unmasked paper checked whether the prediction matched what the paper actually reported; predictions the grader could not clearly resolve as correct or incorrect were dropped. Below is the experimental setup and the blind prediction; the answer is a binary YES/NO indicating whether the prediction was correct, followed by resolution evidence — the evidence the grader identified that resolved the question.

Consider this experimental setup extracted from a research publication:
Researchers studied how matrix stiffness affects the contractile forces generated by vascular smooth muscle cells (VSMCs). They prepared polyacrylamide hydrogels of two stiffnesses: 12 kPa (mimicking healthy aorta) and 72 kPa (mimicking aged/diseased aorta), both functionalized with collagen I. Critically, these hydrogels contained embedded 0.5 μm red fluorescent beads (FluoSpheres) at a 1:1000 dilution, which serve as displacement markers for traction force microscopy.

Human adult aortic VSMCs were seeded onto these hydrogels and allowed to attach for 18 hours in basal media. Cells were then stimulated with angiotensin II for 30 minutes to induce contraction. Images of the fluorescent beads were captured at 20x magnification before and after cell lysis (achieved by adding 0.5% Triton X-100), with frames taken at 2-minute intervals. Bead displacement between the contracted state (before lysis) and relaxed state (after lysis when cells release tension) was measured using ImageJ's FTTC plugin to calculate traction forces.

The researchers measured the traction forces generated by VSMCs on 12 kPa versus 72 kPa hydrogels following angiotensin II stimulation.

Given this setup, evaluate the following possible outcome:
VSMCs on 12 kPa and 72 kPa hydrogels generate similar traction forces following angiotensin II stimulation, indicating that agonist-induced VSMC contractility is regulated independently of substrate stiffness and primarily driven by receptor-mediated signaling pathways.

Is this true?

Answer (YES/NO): NO